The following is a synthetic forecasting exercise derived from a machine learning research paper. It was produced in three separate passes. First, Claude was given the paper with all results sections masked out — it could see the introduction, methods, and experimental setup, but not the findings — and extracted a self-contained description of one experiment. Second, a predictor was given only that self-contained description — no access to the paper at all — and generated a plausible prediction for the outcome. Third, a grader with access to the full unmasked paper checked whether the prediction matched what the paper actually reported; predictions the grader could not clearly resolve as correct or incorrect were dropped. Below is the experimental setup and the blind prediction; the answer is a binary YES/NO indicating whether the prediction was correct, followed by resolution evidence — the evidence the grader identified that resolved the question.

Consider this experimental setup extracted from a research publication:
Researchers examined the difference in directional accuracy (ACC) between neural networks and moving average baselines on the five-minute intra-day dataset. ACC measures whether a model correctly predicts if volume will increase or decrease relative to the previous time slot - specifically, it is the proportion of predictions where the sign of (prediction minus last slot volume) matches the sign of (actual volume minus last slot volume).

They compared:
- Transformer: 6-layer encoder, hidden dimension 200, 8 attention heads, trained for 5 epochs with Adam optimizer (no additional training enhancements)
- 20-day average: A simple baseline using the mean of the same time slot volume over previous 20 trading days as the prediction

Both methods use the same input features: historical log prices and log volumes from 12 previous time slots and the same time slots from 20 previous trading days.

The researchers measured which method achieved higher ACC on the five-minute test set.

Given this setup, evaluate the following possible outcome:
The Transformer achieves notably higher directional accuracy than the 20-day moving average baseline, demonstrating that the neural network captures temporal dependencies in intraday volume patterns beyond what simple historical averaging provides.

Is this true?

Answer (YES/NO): NO